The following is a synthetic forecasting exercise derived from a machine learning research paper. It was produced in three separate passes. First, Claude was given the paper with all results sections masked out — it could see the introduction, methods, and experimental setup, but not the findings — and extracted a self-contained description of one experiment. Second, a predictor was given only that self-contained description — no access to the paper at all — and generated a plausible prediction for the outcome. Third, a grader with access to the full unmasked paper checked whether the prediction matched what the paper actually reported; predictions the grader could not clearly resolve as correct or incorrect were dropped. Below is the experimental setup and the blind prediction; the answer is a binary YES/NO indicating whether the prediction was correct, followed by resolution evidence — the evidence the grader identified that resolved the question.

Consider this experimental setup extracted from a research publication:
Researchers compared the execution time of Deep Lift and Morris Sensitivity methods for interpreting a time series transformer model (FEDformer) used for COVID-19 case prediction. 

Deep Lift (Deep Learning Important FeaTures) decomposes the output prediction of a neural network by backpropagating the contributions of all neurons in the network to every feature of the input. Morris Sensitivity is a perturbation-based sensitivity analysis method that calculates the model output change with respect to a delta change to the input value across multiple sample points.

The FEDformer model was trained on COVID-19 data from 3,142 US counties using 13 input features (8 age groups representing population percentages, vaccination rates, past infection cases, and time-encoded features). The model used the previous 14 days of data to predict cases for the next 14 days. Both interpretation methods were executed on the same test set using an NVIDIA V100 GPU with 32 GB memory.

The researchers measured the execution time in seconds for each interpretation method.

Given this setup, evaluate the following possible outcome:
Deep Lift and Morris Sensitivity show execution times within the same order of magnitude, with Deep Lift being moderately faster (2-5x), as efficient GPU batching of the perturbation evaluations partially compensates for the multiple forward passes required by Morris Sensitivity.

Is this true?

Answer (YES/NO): NO